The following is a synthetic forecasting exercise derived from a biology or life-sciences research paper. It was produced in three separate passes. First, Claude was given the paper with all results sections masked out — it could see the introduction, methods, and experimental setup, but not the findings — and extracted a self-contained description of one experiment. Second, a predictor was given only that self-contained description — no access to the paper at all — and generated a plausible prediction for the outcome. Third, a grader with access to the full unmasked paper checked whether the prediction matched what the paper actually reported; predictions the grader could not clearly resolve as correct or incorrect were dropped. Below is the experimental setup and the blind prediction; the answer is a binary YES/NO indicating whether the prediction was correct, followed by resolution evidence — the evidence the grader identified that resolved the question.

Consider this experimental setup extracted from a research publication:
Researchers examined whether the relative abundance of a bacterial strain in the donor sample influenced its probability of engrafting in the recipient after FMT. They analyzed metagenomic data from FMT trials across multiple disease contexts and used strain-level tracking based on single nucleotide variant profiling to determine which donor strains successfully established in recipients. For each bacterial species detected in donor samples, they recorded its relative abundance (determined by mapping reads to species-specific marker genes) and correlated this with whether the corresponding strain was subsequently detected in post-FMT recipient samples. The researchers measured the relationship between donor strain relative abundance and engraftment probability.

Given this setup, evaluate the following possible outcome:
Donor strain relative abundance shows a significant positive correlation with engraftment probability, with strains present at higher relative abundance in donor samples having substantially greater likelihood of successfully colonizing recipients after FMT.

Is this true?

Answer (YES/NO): YES